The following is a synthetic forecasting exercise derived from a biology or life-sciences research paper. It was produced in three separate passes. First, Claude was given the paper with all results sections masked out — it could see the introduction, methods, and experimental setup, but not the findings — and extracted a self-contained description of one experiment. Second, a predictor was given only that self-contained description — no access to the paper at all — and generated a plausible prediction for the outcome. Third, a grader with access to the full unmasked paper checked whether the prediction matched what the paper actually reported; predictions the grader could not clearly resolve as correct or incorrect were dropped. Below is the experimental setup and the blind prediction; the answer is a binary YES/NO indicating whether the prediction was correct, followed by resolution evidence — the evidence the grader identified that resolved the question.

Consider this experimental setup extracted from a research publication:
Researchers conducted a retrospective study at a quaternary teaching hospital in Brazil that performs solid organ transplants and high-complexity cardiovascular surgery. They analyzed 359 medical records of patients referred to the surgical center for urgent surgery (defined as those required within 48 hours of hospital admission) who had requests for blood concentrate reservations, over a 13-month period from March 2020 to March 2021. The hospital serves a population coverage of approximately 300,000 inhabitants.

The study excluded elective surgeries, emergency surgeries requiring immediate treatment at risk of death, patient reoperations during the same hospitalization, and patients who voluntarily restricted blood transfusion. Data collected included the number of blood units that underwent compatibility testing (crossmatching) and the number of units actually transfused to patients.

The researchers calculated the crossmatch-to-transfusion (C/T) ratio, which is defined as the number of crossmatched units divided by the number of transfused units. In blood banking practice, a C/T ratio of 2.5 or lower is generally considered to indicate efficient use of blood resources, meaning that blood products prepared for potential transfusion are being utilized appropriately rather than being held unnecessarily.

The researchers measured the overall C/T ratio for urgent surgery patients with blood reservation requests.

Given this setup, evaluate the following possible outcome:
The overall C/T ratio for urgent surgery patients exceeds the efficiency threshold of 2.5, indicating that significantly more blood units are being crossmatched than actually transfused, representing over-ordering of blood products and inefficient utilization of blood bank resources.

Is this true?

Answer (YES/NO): YES